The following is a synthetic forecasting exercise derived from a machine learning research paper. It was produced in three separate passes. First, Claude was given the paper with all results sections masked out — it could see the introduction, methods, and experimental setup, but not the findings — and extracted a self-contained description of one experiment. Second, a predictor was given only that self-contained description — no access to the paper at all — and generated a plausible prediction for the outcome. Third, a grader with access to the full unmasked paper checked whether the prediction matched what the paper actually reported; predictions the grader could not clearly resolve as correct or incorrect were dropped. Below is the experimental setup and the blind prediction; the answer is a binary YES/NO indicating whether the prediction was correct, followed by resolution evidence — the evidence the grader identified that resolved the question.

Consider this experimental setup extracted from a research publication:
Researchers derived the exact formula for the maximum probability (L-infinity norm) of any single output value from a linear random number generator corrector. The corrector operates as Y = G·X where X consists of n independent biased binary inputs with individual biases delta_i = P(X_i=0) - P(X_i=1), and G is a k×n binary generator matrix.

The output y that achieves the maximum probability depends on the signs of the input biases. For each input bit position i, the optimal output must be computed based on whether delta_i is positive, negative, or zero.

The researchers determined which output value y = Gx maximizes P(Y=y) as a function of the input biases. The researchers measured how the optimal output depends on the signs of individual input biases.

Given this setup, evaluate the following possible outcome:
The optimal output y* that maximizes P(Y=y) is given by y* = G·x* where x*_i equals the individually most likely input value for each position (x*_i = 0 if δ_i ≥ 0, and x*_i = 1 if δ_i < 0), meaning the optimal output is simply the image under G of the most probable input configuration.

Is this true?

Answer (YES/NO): YES